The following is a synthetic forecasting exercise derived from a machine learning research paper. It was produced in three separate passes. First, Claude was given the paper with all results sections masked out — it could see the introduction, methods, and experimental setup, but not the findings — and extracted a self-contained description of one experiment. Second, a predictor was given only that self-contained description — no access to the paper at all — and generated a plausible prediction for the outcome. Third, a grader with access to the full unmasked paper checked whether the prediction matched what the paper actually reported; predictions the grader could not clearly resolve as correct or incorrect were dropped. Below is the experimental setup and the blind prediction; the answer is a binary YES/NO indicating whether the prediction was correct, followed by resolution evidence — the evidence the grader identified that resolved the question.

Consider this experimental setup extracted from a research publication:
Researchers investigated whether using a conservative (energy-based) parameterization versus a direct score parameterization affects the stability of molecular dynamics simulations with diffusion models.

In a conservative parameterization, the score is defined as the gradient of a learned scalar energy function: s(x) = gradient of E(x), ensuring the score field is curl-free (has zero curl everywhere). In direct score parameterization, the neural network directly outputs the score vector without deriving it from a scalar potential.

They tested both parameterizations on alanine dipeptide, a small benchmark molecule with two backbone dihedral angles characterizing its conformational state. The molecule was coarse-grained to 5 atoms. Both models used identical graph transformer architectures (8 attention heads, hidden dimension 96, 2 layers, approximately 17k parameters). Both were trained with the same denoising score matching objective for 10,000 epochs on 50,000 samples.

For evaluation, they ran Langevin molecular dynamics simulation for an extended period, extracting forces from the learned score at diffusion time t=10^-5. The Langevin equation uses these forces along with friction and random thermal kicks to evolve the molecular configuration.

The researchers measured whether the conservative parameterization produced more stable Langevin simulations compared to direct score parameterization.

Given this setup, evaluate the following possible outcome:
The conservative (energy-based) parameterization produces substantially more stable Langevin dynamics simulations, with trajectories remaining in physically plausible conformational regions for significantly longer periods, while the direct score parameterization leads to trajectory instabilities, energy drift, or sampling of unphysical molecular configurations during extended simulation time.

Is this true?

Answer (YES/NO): YES